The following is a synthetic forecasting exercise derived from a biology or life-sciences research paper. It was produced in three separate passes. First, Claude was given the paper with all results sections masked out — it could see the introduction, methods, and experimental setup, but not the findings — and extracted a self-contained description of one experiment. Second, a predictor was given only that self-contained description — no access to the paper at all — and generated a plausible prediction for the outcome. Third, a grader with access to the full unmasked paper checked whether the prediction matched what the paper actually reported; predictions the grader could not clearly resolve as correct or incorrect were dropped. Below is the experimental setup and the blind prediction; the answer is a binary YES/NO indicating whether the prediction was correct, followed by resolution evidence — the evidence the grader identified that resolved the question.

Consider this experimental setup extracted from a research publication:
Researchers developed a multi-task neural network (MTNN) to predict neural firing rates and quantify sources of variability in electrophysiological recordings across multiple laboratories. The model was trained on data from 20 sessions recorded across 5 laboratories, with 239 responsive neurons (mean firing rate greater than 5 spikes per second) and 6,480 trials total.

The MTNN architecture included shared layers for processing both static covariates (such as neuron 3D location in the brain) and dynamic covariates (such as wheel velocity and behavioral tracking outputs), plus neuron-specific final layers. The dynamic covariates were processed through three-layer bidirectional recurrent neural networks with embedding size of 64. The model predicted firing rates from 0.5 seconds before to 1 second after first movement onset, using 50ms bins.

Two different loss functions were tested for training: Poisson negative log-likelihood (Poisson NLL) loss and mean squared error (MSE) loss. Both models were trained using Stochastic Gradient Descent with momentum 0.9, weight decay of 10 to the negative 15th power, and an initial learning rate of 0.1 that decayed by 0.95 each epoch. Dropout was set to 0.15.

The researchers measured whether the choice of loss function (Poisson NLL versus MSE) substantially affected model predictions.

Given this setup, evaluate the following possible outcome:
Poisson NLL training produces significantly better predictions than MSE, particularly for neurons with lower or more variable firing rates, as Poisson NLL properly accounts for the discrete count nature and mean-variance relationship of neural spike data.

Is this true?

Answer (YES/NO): NO